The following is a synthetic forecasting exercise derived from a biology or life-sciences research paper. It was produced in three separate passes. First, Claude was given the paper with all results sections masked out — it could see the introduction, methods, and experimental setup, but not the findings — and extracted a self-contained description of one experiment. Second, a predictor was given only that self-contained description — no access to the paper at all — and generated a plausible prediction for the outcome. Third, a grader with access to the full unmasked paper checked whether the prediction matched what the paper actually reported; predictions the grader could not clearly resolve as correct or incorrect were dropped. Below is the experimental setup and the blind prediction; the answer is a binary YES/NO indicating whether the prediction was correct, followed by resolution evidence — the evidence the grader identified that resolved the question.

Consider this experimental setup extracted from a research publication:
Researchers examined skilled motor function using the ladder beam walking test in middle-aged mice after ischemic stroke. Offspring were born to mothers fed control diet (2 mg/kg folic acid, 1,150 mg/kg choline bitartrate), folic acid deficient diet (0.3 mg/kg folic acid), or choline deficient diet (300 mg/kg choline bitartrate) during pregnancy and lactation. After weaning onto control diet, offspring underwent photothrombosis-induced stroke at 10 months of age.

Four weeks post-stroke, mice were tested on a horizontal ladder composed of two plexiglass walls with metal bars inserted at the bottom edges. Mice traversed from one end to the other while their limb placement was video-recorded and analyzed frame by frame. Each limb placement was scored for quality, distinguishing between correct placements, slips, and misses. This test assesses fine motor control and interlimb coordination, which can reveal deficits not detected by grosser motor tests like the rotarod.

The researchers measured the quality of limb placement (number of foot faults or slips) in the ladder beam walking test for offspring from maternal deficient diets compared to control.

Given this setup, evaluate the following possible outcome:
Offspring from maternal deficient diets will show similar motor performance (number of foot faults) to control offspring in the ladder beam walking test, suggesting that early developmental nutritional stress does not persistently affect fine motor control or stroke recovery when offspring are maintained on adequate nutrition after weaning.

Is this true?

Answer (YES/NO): YES